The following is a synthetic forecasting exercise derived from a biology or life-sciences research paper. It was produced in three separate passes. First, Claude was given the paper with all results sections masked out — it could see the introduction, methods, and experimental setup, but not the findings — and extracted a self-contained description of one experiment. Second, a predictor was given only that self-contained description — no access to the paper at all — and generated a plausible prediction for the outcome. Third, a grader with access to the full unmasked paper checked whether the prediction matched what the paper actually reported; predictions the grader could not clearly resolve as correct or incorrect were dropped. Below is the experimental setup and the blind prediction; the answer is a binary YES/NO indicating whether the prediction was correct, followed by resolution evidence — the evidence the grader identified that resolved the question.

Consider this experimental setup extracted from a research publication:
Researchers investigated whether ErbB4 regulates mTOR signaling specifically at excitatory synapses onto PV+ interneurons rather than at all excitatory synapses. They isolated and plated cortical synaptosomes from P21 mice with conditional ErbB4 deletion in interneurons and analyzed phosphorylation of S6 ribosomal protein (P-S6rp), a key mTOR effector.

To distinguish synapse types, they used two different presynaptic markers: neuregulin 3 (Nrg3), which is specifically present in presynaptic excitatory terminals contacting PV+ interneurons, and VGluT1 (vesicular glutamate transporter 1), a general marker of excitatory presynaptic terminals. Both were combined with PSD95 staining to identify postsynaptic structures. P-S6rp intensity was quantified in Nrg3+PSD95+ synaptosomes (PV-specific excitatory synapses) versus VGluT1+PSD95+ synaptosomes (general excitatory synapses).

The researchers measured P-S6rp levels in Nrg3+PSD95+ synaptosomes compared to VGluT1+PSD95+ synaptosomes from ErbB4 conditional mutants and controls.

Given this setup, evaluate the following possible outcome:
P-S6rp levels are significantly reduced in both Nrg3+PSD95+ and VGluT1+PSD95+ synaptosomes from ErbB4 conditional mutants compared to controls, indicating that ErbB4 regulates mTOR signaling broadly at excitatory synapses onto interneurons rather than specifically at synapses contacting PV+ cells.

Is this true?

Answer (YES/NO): NO